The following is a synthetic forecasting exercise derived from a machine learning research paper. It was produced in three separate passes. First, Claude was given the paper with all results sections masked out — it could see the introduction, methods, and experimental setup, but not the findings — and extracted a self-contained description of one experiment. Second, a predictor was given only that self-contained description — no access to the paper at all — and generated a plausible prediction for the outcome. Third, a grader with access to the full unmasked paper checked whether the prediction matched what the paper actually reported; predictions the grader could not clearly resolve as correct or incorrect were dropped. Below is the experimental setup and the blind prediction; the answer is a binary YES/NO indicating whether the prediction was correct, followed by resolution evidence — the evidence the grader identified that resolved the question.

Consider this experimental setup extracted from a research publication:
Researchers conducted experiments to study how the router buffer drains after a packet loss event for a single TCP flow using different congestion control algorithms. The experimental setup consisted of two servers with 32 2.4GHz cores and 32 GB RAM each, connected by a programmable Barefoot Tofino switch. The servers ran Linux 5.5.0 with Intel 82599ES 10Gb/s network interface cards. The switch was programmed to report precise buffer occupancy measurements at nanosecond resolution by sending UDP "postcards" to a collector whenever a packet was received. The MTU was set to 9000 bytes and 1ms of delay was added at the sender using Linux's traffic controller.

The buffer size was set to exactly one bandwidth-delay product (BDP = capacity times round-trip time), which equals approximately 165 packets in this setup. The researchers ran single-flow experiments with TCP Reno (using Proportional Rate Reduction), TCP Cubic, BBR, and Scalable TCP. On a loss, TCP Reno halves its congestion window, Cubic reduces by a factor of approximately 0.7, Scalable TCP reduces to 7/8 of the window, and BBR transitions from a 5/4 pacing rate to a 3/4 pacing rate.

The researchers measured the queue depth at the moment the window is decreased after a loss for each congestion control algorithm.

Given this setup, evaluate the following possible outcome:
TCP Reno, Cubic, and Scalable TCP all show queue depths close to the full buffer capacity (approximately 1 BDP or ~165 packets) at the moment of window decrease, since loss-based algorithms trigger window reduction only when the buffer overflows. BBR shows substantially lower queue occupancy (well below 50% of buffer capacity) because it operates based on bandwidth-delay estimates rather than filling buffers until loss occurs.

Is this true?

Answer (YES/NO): NO